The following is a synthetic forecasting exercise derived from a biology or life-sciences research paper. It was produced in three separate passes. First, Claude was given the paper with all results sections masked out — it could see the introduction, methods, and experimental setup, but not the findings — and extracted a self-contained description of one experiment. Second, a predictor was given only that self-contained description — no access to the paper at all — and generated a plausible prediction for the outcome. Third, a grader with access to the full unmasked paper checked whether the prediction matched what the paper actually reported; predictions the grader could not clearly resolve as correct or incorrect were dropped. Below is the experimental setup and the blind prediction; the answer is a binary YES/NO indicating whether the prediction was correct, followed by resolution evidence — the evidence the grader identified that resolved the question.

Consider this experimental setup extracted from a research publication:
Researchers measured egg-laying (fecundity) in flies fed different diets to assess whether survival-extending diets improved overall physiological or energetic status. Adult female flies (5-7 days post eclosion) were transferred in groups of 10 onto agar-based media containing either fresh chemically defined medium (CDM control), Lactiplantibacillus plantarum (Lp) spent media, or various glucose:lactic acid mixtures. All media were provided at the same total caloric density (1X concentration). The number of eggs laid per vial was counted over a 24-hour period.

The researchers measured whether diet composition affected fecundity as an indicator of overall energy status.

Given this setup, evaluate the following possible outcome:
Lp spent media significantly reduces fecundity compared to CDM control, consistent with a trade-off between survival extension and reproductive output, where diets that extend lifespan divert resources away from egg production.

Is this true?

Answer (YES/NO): NO